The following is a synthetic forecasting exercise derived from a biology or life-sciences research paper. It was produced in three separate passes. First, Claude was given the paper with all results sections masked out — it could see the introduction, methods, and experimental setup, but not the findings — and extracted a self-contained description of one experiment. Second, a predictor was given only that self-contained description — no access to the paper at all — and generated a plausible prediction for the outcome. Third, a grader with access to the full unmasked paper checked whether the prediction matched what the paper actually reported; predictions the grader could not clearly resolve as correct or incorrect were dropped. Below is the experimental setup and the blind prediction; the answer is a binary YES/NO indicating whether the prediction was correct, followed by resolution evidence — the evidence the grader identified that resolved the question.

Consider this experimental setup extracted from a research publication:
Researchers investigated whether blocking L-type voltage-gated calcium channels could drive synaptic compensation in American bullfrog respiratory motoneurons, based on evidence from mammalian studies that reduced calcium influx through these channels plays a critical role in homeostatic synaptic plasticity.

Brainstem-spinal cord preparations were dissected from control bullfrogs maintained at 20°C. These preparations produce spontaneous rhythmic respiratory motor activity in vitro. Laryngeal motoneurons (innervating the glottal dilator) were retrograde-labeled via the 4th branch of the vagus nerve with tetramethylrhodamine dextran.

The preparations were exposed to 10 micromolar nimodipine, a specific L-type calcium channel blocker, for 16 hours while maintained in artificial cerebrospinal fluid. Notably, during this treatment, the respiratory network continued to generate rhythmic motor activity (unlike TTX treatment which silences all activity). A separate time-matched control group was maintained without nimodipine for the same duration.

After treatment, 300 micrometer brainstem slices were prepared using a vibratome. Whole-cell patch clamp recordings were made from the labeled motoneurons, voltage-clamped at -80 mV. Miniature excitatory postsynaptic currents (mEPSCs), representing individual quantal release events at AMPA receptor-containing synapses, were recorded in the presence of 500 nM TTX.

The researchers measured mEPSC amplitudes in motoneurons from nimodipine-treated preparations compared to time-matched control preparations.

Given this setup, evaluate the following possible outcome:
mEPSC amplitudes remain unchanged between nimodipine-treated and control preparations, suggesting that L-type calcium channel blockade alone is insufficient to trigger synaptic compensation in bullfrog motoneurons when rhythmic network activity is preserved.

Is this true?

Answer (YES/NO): YES